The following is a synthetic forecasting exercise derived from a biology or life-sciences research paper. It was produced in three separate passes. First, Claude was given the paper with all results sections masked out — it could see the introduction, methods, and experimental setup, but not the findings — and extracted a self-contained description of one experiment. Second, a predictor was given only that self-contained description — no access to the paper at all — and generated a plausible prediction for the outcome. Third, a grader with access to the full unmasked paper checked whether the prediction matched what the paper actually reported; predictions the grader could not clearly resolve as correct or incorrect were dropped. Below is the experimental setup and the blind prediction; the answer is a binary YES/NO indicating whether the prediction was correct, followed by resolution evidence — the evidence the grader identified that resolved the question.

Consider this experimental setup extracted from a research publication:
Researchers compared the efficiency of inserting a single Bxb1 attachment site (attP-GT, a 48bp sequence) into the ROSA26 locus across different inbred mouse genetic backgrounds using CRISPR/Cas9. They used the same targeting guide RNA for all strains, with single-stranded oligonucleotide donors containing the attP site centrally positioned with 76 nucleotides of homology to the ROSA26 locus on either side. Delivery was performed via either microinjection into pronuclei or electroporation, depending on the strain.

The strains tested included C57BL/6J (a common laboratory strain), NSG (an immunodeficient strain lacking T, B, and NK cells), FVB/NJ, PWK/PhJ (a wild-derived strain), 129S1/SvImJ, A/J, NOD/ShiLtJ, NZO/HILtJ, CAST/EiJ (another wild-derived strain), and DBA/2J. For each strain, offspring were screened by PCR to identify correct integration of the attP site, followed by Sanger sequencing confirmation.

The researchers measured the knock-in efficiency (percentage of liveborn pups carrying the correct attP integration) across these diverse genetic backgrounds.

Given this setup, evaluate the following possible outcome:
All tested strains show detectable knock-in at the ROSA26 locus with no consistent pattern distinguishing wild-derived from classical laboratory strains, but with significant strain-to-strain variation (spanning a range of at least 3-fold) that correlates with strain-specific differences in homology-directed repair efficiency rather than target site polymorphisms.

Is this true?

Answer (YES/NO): NO